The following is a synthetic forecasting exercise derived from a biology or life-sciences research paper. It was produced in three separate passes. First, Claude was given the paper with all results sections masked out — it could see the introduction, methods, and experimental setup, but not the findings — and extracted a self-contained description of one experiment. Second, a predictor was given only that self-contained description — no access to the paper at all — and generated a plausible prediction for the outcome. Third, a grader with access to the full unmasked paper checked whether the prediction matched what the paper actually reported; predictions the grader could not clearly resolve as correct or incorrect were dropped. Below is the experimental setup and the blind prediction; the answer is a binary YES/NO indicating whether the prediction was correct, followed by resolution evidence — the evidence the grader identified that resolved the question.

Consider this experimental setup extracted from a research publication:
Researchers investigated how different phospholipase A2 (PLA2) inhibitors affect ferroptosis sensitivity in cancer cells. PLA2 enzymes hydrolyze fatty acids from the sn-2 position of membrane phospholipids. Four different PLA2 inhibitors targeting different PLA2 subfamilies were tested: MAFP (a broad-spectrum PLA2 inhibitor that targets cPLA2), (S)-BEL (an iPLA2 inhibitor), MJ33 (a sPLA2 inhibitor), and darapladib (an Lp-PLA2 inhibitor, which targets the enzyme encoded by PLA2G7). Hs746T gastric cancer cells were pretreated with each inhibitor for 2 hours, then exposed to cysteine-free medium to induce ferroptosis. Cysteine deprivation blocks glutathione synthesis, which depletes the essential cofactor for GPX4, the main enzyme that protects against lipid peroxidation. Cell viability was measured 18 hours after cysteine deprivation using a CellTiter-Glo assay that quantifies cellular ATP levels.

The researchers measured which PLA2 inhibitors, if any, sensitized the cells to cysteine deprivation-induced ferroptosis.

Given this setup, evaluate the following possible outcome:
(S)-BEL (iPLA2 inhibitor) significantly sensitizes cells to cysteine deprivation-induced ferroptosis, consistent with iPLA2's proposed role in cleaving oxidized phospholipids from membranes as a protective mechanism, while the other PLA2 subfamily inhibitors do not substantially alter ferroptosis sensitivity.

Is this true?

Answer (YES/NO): NO